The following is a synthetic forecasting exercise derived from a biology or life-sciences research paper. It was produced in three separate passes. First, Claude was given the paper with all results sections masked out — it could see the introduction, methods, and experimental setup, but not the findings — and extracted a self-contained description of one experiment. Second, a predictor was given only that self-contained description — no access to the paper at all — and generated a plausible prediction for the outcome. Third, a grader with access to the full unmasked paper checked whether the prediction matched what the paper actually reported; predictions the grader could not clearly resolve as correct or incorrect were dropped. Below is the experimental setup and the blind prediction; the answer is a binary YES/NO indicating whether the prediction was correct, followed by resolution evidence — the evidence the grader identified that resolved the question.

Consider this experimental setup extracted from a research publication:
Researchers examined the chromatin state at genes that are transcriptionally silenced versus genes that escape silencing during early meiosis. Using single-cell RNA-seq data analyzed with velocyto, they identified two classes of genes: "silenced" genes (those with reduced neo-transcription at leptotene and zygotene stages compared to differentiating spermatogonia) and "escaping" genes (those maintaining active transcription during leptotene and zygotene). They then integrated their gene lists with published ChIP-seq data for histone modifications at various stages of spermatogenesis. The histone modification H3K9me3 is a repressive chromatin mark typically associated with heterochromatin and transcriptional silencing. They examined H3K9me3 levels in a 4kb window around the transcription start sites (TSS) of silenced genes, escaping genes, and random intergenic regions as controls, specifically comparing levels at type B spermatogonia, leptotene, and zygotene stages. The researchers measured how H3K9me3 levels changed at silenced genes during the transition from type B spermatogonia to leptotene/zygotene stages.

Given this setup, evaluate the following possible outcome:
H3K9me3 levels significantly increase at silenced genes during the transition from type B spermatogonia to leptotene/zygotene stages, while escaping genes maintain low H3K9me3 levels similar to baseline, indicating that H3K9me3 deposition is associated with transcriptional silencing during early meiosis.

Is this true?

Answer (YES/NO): NO